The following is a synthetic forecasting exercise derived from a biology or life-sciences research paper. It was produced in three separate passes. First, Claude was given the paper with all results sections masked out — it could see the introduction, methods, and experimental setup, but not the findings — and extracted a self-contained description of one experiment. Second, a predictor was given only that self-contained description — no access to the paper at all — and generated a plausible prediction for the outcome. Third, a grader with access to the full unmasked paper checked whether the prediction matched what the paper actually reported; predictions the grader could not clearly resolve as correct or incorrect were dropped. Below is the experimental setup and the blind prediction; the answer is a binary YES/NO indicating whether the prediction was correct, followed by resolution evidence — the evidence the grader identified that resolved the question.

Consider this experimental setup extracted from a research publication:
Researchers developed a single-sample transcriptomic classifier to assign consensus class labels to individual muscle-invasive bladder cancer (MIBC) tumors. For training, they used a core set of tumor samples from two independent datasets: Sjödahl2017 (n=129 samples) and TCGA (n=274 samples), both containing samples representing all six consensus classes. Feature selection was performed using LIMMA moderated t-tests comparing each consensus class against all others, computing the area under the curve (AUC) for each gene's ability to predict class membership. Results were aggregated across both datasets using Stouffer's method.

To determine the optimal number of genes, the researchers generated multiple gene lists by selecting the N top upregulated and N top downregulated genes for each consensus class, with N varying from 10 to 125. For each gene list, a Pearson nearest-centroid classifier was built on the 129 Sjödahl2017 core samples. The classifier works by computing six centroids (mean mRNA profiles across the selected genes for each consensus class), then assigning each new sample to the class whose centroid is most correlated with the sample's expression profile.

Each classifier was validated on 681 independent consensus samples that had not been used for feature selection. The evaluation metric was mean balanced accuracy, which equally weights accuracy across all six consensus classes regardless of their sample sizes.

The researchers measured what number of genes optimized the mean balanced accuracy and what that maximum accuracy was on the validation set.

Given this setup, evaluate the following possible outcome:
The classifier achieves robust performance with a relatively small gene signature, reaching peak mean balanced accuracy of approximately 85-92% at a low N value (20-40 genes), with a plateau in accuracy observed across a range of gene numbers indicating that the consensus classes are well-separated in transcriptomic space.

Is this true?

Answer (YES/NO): NO